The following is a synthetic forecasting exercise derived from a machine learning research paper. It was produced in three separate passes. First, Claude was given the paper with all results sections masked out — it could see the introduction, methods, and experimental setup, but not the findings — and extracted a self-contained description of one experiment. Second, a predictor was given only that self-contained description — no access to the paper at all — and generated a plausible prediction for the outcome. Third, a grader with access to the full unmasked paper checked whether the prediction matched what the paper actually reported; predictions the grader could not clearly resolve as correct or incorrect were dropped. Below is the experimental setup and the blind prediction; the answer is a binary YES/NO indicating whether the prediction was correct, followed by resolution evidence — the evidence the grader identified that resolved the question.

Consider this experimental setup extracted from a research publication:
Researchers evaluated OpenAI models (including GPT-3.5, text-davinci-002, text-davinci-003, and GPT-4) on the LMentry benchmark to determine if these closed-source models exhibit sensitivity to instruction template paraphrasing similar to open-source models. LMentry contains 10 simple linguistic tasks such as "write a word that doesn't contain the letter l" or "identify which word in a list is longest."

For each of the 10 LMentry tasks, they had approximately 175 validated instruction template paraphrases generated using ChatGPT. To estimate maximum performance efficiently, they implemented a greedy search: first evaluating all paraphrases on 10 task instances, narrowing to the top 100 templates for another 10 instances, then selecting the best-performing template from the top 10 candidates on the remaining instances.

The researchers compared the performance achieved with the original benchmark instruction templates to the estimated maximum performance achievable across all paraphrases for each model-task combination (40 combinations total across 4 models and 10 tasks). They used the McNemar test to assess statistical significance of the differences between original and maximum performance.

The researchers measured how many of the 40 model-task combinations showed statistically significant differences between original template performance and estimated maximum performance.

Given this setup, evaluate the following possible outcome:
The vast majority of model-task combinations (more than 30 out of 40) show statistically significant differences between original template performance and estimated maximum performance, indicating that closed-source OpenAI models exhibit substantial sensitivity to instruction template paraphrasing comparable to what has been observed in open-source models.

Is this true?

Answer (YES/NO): NO